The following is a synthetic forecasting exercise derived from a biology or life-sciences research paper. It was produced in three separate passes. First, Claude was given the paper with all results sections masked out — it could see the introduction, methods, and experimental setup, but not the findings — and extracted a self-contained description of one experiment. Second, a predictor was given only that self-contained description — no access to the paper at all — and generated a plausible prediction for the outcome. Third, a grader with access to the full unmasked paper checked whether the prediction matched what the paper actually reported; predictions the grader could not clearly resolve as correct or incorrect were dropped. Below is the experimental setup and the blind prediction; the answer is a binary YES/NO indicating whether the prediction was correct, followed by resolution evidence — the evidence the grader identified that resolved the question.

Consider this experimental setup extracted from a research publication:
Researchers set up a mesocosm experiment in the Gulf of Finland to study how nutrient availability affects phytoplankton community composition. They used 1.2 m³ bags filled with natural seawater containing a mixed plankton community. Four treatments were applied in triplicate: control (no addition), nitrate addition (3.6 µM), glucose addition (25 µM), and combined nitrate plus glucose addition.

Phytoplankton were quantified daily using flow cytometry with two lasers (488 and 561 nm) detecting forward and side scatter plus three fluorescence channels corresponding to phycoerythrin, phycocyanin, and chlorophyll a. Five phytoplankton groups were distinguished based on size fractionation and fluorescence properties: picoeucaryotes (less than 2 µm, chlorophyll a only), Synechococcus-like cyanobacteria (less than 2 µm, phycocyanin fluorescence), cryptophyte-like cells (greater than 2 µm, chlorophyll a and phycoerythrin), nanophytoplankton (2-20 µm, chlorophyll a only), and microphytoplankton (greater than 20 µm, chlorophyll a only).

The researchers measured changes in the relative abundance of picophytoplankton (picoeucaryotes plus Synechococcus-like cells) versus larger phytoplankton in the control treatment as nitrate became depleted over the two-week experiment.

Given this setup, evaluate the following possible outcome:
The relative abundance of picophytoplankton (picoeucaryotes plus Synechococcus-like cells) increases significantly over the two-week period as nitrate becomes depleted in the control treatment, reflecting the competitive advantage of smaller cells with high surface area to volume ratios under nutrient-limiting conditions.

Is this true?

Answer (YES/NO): YES